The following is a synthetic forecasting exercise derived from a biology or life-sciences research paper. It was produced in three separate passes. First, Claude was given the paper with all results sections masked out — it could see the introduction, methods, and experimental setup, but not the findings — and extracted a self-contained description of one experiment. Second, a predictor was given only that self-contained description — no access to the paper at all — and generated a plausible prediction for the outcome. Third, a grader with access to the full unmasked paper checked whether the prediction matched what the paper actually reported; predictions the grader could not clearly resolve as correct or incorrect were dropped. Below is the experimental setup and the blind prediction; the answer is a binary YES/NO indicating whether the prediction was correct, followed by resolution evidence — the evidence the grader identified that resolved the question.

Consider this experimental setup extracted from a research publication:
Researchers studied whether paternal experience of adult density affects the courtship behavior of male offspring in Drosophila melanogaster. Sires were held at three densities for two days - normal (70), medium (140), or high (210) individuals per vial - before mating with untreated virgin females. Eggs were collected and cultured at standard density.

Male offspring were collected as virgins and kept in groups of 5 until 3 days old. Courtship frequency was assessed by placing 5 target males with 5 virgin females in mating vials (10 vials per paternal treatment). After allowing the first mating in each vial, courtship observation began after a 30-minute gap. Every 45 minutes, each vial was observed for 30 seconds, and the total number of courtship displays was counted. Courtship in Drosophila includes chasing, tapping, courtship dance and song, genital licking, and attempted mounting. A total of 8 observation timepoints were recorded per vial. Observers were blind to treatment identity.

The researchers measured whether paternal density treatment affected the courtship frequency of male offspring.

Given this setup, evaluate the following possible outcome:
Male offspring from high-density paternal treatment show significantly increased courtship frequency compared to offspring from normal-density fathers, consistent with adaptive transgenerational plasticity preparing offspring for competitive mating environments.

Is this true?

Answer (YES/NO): NO